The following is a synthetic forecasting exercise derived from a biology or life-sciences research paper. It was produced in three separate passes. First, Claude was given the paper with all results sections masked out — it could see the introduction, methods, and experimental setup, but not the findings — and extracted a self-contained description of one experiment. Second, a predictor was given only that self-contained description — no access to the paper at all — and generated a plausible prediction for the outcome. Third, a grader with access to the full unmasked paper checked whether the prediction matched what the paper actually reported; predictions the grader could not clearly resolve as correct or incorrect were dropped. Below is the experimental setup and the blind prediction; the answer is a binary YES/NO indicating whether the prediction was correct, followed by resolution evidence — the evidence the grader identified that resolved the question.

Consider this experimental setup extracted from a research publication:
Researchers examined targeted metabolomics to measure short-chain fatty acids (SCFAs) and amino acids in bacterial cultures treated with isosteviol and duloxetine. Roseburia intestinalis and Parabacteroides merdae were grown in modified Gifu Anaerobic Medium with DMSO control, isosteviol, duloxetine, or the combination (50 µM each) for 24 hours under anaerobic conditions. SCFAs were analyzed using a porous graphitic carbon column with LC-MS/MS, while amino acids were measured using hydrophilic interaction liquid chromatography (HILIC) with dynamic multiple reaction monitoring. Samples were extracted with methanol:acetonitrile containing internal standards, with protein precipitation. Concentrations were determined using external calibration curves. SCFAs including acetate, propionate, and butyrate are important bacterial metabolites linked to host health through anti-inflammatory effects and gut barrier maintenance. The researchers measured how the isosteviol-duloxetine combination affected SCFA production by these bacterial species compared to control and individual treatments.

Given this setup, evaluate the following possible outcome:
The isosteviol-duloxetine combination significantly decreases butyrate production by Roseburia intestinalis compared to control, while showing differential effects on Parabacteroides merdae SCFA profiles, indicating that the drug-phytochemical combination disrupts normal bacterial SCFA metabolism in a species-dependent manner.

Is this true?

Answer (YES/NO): NO